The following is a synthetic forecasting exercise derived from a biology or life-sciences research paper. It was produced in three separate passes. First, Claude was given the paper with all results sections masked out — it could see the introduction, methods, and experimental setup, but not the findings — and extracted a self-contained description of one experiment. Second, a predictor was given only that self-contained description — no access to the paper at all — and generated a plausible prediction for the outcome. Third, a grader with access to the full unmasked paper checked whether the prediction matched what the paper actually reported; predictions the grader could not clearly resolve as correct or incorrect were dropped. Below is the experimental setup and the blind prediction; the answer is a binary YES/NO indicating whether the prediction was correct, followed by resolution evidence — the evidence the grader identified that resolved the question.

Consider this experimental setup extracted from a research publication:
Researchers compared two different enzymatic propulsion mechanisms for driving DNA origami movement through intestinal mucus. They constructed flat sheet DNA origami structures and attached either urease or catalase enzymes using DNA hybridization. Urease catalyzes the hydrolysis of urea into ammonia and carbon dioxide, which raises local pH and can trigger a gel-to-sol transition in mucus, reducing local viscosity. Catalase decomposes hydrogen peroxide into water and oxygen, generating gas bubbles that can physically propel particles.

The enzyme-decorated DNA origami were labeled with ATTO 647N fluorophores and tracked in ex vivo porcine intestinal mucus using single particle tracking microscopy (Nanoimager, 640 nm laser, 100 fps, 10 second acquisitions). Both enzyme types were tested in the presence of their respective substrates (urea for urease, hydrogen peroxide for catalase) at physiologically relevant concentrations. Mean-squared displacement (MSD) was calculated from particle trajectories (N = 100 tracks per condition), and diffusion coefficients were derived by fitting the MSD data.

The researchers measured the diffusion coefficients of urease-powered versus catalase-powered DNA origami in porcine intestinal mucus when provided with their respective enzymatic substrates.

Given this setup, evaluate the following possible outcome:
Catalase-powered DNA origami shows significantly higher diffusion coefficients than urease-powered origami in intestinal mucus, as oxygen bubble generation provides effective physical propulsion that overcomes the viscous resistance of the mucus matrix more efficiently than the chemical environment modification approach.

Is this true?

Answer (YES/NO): YES